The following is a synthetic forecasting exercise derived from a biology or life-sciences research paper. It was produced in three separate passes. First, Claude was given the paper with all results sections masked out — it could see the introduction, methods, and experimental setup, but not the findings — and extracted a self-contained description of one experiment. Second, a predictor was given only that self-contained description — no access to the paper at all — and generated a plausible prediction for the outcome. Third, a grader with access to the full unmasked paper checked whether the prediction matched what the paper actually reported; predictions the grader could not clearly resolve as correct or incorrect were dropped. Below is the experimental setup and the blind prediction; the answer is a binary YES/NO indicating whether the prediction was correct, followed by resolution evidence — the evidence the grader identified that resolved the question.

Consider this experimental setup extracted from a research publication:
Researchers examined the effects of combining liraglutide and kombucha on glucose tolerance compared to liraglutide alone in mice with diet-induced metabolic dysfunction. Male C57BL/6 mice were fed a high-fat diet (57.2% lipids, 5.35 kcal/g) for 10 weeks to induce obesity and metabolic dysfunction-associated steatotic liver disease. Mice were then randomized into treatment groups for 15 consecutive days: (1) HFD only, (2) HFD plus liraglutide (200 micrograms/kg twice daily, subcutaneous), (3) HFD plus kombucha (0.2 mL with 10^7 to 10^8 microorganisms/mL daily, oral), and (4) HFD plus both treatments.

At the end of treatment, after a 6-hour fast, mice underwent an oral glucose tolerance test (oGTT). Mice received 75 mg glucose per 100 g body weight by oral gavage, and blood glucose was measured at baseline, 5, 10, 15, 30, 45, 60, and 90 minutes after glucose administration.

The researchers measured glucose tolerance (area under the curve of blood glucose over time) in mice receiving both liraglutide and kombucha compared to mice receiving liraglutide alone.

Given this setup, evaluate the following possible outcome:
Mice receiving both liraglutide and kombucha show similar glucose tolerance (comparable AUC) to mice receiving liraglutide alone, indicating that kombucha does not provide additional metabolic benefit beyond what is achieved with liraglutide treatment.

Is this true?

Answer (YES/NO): NO